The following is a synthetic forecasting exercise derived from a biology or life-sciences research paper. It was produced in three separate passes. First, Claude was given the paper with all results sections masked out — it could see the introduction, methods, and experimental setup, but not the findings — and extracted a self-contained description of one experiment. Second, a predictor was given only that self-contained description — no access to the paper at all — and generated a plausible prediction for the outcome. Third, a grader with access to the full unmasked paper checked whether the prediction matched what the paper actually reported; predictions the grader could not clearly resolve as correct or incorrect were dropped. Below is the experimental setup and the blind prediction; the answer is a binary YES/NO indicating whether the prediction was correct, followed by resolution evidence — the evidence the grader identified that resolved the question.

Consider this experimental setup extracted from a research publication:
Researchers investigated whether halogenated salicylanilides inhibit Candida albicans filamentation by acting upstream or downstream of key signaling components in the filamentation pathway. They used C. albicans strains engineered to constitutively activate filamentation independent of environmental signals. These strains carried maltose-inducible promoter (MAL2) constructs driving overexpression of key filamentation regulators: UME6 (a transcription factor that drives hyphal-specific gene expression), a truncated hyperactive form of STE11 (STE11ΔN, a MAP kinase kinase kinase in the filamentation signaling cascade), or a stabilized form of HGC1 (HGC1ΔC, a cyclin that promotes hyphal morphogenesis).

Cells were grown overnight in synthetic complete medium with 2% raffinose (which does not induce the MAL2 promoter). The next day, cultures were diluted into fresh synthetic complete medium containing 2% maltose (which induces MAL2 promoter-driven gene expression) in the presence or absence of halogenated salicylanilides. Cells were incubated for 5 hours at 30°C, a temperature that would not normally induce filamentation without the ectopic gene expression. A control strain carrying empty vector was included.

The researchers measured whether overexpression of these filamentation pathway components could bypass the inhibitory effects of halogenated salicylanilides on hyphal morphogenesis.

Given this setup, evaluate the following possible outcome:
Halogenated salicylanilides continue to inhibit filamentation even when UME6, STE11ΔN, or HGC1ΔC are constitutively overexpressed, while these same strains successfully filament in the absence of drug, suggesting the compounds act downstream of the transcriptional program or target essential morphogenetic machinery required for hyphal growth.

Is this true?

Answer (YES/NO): YES